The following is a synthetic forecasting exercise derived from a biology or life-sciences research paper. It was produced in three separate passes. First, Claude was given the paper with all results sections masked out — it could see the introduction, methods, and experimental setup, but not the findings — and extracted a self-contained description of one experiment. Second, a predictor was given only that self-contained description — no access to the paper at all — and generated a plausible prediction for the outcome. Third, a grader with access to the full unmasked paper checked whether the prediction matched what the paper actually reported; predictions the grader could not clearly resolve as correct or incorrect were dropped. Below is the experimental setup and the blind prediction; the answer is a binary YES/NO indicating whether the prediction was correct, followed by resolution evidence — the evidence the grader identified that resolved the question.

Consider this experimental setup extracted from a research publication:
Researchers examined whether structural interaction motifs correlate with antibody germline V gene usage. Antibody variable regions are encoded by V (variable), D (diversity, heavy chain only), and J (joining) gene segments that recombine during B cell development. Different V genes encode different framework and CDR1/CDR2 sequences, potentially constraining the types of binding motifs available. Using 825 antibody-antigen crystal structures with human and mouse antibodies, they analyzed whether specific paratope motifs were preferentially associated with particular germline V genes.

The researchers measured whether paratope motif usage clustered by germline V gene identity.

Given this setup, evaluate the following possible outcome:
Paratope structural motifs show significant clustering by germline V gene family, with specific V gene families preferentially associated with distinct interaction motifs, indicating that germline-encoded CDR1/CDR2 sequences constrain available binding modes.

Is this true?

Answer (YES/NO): NO